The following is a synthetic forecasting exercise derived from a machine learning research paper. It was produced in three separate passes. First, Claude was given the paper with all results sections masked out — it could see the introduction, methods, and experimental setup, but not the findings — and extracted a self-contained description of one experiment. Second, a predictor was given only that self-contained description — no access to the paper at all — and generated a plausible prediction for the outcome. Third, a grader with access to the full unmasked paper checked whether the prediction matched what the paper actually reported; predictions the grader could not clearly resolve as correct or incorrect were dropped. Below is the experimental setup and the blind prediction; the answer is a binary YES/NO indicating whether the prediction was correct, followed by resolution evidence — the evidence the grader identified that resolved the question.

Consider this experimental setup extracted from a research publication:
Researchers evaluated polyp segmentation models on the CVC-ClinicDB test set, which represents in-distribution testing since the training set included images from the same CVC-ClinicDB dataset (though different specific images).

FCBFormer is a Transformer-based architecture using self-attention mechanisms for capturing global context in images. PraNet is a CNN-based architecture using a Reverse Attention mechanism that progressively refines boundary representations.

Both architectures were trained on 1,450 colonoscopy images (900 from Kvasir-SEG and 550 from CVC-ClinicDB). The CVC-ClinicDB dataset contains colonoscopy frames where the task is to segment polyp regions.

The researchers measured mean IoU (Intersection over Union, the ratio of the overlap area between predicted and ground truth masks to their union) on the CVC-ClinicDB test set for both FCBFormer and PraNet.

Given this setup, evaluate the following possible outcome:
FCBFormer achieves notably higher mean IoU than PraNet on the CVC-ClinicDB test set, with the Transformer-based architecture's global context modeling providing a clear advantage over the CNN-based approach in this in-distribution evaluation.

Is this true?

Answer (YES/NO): NO